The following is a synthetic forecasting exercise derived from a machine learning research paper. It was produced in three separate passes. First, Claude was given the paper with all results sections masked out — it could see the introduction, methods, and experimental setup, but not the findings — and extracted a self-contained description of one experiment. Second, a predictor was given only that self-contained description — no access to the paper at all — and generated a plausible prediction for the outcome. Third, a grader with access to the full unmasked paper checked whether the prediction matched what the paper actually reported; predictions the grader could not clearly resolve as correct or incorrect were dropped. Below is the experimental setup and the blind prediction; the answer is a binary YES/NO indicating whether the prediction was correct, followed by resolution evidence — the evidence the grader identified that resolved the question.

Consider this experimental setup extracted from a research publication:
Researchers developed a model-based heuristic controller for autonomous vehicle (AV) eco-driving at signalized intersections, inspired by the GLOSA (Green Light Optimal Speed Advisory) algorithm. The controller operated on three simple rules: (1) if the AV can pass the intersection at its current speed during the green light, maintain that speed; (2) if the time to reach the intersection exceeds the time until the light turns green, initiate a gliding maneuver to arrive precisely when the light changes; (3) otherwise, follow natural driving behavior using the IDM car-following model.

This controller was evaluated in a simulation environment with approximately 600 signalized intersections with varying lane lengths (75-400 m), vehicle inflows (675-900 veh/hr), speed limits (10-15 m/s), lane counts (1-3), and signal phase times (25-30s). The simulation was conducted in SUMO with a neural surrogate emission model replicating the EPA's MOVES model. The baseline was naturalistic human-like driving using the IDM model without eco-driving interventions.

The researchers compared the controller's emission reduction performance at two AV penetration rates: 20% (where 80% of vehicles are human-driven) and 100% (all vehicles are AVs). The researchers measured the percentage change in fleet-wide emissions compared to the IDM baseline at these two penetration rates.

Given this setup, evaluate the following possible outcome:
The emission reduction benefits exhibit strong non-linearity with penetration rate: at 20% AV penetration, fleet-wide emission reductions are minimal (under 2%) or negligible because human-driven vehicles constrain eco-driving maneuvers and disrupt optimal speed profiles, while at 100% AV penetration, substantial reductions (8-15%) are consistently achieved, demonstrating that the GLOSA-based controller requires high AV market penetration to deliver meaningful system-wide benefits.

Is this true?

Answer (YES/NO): NO